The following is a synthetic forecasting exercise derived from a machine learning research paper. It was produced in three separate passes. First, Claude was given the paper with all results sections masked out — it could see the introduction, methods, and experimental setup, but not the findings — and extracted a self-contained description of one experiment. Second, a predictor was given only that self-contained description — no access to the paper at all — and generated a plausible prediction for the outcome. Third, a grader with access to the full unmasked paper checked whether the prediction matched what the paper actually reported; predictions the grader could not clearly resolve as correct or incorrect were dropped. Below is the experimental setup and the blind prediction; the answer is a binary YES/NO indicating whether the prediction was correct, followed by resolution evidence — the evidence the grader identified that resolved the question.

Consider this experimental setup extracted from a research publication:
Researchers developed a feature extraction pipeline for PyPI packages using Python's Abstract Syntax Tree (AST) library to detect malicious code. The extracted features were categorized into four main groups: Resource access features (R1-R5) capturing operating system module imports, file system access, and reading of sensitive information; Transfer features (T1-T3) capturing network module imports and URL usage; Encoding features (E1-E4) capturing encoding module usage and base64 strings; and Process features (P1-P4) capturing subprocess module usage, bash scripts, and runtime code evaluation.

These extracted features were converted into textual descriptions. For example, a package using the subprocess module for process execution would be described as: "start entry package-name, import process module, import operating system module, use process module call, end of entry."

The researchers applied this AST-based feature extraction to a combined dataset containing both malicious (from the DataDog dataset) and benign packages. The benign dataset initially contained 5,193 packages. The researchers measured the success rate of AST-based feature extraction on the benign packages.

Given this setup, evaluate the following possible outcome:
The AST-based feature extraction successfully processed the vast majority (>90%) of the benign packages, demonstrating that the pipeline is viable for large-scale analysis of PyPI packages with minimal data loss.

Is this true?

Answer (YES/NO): NO